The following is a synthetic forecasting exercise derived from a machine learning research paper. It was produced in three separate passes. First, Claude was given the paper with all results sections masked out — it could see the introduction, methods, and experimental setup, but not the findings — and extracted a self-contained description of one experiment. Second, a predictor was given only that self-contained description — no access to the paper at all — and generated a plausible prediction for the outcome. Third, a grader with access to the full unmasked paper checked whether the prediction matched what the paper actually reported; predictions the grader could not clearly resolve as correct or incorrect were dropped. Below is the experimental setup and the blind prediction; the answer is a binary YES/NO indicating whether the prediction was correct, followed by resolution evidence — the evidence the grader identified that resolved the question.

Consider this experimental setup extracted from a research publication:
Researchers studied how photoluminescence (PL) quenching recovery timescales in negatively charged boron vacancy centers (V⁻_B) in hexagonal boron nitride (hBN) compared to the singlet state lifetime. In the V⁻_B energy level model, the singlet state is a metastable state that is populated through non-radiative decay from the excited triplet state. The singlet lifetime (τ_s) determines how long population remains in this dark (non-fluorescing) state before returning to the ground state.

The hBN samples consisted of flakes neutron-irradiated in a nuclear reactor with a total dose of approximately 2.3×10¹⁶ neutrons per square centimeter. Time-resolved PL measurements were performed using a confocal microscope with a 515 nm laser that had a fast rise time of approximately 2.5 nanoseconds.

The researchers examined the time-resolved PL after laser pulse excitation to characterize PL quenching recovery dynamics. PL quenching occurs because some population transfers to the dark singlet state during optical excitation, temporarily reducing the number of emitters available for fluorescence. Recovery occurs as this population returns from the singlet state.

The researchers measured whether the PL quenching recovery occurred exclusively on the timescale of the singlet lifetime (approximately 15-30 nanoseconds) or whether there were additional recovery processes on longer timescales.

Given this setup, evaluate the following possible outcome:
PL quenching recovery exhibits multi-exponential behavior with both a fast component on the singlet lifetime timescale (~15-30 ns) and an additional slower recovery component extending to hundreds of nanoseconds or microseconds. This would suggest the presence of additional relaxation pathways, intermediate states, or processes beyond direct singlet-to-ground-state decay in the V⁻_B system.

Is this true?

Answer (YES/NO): YES